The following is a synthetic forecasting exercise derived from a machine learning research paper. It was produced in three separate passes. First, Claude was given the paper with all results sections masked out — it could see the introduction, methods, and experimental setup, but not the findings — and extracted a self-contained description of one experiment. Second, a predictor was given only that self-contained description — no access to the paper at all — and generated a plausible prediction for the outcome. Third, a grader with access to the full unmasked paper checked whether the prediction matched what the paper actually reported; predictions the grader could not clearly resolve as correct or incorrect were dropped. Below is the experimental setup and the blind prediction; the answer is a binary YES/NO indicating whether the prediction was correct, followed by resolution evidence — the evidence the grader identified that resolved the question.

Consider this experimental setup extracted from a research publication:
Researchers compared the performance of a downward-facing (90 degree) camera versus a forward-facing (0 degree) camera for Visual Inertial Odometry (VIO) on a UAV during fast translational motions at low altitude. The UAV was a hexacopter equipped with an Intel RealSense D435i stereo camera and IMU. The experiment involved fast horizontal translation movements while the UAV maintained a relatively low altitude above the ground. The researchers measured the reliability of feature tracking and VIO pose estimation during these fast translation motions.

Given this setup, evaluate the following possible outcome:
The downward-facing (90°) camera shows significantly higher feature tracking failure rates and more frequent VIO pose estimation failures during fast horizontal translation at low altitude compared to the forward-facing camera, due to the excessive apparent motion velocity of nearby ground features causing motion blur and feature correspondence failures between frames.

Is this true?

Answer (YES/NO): YES